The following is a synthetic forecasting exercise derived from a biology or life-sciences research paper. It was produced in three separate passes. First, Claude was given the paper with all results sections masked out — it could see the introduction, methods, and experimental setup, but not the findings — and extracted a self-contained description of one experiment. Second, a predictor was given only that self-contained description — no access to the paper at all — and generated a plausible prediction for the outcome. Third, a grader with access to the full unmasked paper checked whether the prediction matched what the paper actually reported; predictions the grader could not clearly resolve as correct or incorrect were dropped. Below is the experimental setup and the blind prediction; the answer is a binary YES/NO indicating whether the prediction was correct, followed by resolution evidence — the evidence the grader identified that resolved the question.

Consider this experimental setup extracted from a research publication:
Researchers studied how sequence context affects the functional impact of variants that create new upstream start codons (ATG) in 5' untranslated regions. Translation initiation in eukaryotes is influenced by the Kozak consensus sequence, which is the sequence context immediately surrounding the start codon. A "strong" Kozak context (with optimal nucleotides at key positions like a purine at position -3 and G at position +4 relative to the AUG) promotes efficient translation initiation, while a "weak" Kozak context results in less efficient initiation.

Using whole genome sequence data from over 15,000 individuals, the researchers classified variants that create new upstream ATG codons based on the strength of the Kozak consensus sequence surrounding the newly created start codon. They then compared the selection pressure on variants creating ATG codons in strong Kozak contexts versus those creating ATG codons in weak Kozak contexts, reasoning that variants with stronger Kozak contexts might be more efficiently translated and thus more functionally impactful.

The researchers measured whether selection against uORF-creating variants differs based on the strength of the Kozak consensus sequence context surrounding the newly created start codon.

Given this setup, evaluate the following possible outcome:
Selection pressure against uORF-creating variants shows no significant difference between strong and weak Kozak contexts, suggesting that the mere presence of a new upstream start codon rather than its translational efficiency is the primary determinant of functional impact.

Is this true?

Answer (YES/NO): NO